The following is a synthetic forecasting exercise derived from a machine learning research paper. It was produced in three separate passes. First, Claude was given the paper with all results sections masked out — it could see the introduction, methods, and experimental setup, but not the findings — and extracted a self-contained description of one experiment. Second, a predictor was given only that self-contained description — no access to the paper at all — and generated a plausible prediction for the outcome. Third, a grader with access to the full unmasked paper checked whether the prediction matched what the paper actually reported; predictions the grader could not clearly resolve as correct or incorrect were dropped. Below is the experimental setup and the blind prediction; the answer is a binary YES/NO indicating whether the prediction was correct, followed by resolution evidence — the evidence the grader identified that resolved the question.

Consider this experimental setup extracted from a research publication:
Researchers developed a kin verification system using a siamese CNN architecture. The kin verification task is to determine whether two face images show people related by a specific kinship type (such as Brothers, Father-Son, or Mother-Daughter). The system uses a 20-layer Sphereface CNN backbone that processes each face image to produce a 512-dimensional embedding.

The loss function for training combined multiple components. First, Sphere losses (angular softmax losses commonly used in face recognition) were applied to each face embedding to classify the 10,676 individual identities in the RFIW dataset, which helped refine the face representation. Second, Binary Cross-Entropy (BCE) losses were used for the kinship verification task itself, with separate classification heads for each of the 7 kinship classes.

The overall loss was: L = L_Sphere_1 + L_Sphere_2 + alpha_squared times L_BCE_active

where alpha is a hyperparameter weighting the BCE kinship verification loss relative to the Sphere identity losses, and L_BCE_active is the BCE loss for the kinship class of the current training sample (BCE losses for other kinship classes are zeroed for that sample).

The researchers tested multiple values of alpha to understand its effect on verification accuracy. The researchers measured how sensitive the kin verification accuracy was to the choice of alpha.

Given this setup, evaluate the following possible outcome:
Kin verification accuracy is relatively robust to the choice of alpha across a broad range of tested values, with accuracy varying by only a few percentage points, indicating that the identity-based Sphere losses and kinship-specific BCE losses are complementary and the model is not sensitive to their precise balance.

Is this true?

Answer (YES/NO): YES